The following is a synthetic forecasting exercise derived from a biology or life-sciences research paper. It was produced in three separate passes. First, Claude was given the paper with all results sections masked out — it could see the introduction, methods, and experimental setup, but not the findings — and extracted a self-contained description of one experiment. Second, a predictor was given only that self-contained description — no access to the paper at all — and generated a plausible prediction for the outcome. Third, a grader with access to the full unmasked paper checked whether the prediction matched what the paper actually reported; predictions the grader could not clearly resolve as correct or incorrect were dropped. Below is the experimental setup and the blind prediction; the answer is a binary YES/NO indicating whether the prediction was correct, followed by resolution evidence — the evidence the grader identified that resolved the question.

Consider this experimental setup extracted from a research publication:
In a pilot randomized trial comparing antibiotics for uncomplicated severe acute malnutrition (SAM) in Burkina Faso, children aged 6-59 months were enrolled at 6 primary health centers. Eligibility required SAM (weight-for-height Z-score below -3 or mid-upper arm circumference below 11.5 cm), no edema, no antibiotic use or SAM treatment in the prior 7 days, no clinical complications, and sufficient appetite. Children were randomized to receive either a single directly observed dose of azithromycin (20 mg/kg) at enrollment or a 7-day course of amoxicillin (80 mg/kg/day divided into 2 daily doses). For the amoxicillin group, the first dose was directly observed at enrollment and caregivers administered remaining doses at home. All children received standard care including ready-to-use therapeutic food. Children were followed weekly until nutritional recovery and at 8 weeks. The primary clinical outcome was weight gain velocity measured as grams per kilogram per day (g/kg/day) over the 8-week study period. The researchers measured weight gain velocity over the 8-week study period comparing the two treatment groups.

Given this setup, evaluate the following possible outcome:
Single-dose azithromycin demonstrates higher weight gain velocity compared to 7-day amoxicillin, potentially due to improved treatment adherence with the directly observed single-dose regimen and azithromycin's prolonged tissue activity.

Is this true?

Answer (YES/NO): NO